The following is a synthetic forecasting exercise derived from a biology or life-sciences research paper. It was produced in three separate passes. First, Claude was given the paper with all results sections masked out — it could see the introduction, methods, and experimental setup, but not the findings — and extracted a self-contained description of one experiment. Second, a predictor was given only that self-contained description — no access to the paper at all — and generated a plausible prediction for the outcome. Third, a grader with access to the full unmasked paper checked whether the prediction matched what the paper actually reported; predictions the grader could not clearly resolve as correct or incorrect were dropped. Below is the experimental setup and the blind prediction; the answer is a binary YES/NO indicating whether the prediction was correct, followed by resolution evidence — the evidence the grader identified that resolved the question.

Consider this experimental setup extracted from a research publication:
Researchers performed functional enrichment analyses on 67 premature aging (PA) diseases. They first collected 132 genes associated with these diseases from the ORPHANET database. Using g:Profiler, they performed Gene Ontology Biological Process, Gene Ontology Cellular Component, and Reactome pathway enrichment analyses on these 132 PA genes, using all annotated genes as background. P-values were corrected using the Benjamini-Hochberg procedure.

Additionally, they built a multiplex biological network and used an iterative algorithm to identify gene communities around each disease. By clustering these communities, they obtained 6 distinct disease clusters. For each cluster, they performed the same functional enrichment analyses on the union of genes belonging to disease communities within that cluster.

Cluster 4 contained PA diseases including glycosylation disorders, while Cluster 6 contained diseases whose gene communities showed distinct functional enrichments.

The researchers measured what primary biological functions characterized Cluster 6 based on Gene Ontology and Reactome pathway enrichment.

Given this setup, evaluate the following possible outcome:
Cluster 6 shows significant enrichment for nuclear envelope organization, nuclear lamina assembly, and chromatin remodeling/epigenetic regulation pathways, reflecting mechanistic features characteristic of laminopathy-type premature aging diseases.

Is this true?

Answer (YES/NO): NO